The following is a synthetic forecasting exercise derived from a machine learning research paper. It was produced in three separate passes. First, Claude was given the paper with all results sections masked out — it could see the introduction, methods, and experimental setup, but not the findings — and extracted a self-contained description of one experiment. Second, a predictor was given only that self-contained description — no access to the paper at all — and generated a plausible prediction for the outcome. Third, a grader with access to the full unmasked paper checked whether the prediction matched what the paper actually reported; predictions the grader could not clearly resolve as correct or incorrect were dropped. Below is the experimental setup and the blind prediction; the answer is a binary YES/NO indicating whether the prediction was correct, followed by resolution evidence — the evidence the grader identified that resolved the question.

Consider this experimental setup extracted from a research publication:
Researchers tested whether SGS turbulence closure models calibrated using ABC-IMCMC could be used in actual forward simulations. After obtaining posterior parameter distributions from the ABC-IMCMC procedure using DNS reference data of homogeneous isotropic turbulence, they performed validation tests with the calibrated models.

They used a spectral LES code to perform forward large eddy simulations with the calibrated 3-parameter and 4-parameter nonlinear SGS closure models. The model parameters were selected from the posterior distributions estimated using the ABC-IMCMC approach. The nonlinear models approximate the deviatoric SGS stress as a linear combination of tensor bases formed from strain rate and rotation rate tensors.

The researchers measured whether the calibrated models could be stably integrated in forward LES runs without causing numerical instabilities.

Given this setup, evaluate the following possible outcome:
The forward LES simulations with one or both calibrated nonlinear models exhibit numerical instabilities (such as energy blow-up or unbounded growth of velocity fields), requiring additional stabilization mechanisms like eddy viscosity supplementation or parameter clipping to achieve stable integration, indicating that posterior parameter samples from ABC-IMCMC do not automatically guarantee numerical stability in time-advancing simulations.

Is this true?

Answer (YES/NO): NO